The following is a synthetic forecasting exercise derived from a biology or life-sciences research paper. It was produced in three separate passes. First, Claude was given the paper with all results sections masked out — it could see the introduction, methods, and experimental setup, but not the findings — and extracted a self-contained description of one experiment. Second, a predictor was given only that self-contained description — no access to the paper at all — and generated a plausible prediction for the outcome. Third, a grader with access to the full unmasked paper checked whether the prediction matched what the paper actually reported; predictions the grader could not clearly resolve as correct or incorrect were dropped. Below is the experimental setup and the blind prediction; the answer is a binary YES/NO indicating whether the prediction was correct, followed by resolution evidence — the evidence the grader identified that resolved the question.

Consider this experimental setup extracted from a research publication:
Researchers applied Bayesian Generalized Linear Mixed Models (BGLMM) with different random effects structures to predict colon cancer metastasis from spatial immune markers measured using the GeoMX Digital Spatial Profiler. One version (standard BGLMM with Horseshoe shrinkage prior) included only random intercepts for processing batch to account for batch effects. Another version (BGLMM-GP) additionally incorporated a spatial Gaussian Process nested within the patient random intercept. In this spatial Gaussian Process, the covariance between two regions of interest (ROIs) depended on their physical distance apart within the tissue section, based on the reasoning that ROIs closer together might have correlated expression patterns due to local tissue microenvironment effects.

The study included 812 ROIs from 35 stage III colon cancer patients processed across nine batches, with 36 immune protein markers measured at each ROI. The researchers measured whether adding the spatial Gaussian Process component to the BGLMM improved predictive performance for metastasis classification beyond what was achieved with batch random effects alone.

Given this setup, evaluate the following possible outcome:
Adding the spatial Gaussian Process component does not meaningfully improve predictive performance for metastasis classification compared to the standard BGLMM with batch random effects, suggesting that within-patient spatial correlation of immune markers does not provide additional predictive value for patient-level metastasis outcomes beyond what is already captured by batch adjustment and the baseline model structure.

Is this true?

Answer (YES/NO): YES